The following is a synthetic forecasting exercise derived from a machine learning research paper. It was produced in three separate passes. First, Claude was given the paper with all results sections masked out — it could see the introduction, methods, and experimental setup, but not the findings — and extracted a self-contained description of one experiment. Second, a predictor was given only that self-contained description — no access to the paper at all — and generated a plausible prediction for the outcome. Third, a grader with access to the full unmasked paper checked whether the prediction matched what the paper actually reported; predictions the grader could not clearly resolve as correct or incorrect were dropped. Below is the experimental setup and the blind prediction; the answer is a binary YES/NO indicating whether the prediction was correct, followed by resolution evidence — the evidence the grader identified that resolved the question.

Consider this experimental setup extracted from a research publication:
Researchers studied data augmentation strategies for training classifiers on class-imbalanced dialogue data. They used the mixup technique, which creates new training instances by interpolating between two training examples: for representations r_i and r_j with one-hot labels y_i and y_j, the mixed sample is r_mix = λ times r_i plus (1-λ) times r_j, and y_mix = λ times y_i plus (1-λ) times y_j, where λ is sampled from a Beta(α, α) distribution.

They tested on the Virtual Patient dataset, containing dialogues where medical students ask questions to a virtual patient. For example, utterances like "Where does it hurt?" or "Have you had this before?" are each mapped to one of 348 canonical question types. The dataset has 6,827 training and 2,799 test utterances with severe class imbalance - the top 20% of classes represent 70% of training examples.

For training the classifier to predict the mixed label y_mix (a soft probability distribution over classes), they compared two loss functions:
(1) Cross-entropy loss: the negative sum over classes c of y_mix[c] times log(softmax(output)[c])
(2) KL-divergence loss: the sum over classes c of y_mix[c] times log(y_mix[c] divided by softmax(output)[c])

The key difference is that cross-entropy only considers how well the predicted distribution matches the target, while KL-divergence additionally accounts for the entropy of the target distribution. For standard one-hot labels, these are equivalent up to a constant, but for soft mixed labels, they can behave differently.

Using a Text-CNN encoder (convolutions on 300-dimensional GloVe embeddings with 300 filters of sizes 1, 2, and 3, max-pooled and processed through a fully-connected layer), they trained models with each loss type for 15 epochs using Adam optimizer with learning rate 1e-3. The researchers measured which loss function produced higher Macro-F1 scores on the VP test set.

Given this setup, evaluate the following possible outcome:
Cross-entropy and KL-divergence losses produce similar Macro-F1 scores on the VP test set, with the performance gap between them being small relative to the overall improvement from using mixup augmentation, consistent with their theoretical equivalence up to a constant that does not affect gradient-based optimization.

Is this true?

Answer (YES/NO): NO